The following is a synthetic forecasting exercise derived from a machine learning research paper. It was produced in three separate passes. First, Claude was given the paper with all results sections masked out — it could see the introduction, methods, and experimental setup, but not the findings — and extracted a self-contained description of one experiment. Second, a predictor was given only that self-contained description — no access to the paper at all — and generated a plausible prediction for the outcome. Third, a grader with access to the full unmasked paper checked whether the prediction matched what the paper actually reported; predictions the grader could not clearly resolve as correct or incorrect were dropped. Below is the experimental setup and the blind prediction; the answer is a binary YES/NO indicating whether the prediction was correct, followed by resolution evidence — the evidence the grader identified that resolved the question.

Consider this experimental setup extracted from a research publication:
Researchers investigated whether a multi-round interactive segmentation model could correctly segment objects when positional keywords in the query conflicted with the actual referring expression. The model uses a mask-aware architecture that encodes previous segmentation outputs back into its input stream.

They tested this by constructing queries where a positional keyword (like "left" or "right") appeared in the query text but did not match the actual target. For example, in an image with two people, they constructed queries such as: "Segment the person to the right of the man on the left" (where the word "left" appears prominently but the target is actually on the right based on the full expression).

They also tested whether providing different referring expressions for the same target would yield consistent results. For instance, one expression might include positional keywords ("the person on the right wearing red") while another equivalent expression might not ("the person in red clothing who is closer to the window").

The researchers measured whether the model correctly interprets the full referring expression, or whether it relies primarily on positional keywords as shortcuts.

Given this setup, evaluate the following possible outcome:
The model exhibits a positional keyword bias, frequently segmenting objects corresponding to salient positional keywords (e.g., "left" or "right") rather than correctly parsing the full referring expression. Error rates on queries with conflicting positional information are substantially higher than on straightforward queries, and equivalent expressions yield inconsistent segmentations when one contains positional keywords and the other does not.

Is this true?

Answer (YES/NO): YES